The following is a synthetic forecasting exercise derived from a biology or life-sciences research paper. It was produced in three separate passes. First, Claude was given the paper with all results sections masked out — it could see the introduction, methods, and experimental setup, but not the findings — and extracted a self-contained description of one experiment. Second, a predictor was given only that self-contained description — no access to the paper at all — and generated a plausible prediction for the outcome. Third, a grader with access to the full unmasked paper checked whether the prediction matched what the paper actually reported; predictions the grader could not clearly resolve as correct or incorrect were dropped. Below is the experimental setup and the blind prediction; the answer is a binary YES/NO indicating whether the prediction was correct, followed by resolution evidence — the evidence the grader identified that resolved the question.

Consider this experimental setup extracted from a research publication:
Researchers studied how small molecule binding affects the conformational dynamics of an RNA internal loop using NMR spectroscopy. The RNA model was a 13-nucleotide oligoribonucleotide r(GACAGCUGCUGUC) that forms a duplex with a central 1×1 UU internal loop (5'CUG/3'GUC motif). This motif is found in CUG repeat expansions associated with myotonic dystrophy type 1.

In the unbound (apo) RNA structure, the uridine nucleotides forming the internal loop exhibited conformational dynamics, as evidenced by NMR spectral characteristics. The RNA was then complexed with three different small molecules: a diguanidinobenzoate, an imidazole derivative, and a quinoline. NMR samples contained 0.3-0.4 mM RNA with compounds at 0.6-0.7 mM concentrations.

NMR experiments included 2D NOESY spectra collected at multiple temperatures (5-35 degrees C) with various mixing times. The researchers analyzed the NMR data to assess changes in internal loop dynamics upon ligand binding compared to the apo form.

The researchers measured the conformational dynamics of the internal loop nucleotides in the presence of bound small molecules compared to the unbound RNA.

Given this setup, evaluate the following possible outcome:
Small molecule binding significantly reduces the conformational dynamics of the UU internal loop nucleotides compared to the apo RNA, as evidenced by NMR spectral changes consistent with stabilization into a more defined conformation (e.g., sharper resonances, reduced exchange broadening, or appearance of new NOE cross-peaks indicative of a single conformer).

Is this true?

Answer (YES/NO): NO